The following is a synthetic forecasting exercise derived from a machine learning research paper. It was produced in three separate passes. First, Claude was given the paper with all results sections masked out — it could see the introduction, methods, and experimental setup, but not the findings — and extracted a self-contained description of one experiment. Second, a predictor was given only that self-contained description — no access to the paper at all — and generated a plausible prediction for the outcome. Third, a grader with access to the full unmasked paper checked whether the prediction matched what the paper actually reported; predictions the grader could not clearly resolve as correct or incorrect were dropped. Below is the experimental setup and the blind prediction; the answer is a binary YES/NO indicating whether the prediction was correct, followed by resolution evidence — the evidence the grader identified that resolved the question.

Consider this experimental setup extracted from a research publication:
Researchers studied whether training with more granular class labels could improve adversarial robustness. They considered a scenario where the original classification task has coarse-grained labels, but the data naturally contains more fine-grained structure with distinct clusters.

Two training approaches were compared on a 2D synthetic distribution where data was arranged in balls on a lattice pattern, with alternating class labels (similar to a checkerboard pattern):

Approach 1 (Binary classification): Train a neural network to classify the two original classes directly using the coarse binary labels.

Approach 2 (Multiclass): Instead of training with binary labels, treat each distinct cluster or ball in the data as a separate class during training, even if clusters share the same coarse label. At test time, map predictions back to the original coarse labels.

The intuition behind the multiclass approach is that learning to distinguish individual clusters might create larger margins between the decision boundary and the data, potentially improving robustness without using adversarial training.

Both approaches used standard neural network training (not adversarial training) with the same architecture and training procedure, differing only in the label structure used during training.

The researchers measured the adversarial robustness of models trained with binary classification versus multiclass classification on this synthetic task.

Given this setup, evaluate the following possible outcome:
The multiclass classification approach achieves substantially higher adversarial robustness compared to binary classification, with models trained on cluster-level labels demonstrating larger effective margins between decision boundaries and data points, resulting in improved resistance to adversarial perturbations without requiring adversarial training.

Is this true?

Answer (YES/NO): YES